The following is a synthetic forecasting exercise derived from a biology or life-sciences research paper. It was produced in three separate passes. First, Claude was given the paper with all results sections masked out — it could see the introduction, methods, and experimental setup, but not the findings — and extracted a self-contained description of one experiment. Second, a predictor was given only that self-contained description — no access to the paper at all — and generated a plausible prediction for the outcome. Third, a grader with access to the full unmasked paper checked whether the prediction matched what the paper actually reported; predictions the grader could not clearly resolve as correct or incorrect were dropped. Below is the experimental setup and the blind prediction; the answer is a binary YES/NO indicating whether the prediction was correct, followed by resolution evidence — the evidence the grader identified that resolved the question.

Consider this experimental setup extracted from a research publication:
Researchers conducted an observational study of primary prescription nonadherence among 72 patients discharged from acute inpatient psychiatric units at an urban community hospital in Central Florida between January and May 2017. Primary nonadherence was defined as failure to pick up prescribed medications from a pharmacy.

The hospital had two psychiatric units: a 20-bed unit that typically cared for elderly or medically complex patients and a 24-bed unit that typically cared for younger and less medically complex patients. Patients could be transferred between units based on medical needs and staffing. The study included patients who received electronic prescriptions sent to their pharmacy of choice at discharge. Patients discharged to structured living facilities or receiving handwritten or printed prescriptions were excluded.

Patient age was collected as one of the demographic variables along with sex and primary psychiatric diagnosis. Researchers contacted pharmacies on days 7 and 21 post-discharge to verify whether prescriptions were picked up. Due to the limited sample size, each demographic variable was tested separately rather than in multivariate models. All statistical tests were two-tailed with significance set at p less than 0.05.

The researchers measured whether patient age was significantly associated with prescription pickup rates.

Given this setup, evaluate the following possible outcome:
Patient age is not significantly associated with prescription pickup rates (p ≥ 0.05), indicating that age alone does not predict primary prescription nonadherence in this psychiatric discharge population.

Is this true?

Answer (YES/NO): YES